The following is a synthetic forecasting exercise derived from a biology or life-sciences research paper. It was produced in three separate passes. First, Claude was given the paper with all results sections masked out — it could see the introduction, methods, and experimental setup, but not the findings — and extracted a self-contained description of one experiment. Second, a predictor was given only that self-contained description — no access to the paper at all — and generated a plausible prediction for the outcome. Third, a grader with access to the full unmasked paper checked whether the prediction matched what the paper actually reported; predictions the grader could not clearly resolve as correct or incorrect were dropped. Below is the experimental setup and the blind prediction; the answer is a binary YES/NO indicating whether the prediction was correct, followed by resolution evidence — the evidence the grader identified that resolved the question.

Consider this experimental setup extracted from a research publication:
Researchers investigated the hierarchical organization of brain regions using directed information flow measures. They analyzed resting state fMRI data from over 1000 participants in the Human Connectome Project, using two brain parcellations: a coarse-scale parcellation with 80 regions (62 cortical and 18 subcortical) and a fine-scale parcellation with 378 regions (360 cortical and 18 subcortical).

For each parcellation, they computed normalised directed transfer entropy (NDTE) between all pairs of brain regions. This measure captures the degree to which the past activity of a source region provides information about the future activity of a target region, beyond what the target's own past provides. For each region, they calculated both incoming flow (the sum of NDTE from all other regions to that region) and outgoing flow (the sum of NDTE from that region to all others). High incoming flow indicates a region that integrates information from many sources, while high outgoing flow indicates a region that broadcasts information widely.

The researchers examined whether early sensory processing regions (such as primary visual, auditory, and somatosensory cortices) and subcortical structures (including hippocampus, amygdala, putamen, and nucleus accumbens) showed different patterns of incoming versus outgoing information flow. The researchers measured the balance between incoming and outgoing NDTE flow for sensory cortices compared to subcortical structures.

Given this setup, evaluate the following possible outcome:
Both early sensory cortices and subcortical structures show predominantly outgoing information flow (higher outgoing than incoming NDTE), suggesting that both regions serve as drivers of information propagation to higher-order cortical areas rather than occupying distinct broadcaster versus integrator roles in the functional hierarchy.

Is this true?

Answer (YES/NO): NO